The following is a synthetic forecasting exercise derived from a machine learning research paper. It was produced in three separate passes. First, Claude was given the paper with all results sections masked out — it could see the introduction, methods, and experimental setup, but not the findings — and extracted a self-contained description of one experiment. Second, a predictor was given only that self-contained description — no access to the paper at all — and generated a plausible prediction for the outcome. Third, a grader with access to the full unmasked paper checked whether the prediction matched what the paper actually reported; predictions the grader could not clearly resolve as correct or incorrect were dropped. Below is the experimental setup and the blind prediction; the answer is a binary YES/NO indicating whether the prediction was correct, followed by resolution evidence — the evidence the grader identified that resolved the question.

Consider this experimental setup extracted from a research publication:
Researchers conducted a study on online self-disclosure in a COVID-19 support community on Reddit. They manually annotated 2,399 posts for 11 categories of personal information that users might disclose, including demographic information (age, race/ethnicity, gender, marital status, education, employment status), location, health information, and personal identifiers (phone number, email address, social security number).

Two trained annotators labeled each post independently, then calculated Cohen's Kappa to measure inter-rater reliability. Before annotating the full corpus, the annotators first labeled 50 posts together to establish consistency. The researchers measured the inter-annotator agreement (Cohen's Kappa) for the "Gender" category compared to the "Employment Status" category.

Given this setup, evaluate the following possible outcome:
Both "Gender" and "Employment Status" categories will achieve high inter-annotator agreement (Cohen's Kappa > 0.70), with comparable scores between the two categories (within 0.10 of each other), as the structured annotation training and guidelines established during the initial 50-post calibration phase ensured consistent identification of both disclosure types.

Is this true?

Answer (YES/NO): NO